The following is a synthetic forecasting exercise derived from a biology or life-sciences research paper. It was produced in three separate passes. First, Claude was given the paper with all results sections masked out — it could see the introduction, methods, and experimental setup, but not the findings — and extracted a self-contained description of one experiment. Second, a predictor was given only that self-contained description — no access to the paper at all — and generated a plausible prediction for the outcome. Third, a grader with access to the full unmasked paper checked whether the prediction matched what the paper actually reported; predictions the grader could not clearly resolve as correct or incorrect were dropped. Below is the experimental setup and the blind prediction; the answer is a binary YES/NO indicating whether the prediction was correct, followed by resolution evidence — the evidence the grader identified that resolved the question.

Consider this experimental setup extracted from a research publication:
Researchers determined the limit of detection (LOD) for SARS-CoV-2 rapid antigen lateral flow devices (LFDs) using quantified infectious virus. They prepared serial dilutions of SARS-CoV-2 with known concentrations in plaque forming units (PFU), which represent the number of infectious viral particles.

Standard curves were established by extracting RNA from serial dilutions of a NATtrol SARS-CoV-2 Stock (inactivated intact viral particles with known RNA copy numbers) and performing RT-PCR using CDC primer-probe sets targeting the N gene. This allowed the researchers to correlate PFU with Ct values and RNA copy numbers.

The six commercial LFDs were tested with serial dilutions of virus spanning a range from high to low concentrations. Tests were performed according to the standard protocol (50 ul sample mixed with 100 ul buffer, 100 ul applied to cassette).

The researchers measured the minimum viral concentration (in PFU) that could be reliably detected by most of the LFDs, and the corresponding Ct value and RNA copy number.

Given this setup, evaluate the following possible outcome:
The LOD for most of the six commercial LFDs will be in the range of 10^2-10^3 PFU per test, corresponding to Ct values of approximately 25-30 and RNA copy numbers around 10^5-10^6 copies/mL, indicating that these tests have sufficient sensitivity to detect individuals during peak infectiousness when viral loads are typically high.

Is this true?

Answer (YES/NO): NO